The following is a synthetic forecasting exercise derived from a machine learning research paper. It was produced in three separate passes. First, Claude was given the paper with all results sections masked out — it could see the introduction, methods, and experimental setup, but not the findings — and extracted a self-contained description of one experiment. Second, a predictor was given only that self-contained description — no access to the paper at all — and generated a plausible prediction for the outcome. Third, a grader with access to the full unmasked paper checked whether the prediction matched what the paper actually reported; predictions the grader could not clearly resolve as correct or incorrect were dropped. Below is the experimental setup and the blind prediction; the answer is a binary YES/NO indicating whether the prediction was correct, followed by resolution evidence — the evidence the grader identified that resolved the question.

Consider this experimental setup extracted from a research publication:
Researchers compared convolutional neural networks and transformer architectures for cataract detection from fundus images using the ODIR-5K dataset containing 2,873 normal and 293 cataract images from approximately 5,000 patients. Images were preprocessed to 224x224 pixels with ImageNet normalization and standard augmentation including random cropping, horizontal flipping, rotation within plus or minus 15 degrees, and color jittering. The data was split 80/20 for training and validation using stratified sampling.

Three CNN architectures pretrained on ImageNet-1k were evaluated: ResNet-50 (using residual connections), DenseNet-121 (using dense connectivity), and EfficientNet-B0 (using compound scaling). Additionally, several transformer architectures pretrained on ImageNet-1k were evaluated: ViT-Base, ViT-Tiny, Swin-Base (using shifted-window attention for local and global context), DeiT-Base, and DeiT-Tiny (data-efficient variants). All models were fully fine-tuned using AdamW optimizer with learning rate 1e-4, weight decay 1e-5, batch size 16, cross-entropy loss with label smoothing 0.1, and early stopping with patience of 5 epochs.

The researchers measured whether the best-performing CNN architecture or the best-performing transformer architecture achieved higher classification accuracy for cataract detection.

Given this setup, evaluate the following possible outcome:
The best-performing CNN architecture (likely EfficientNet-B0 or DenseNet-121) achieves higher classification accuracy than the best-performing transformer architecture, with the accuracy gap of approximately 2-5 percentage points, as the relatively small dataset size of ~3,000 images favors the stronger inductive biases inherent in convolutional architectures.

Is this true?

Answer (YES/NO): NO